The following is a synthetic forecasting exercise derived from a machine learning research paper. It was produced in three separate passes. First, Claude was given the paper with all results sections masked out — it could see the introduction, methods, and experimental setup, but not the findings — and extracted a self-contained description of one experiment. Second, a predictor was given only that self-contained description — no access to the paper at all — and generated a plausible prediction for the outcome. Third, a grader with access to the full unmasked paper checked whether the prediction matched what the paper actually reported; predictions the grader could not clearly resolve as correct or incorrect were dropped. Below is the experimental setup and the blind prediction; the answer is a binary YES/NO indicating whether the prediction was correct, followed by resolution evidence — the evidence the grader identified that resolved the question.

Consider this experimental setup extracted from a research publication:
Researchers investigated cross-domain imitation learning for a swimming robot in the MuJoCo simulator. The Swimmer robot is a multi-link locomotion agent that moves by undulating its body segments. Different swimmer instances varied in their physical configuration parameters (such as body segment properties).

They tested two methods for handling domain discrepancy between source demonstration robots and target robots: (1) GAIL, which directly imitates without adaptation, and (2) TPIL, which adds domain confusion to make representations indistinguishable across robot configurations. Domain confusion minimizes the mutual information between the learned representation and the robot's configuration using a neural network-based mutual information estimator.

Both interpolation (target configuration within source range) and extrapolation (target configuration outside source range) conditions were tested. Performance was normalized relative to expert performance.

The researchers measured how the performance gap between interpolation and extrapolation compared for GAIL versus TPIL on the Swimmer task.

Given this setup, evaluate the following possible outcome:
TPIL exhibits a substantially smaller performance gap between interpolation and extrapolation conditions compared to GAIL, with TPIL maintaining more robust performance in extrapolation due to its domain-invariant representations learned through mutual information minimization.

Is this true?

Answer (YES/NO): NO